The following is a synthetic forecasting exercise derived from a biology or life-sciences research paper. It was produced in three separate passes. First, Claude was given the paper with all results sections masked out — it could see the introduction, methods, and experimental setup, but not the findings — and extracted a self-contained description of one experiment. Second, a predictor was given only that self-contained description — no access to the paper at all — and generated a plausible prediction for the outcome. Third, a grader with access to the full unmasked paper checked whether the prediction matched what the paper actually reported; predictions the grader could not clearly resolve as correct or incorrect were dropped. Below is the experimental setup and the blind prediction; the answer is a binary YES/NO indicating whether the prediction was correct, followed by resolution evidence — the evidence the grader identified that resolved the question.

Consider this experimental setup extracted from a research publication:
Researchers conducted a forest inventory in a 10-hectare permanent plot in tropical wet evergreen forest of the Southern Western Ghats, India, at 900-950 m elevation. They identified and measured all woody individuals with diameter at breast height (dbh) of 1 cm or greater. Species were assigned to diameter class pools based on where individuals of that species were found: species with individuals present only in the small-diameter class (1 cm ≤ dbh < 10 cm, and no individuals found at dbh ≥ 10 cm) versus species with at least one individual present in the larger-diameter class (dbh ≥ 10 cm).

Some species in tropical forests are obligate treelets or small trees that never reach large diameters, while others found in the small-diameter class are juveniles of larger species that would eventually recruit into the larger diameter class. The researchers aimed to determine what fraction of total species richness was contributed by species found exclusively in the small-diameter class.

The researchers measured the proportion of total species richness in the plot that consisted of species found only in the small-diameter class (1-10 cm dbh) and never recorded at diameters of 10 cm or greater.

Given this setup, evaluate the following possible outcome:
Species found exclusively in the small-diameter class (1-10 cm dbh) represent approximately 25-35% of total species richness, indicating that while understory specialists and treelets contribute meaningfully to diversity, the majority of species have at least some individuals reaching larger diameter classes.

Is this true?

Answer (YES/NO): NO